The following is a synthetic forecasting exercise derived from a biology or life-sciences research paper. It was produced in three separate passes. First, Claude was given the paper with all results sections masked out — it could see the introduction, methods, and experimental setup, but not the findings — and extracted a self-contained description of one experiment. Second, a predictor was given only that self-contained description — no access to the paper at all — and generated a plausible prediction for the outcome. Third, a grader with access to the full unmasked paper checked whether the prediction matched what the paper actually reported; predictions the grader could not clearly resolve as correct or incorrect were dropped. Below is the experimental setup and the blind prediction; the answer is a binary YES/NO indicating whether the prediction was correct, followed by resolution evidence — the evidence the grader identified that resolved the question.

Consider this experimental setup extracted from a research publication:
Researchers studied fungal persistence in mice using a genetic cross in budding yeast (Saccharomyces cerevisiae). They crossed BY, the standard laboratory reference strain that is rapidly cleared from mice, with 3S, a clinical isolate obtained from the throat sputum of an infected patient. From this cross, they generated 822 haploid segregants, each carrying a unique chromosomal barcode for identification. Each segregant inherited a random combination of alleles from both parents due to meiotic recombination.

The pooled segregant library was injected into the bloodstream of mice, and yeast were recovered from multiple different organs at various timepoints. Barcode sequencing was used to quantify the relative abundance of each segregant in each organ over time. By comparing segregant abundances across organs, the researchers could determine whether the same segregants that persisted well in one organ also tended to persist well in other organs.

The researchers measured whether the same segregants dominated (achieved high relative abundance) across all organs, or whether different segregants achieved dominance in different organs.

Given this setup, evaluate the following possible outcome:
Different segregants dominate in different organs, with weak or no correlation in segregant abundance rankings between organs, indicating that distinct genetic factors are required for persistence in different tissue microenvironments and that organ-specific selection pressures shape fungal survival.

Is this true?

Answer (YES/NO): YES